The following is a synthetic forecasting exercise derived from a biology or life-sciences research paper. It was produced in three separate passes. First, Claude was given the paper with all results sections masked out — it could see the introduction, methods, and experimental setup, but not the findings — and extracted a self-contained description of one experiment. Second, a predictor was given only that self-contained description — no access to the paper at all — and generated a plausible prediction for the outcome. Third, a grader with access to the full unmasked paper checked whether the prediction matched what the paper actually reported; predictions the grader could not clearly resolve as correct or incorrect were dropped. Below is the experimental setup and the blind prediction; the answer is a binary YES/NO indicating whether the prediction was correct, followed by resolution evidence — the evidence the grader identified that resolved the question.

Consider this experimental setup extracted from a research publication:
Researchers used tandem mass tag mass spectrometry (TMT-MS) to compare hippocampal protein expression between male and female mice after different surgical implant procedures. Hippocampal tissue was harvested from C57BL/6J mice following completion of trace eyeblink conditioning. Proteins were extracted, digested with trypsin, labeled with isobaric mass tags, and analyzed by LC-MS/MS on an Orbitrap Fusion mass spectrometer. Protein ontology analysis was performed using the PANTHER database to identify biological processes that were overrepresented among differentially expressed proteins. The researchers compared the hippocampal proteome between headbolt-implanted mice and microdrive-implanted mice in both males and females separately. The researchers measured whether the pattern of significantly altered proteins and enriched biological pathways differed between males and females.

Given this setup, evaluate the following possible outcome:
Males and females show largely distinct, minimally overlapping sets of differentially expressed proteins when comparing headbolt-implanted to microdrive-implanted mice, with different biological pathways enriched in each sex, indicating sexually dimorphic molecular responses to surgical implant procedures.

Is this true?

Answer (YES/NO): YES